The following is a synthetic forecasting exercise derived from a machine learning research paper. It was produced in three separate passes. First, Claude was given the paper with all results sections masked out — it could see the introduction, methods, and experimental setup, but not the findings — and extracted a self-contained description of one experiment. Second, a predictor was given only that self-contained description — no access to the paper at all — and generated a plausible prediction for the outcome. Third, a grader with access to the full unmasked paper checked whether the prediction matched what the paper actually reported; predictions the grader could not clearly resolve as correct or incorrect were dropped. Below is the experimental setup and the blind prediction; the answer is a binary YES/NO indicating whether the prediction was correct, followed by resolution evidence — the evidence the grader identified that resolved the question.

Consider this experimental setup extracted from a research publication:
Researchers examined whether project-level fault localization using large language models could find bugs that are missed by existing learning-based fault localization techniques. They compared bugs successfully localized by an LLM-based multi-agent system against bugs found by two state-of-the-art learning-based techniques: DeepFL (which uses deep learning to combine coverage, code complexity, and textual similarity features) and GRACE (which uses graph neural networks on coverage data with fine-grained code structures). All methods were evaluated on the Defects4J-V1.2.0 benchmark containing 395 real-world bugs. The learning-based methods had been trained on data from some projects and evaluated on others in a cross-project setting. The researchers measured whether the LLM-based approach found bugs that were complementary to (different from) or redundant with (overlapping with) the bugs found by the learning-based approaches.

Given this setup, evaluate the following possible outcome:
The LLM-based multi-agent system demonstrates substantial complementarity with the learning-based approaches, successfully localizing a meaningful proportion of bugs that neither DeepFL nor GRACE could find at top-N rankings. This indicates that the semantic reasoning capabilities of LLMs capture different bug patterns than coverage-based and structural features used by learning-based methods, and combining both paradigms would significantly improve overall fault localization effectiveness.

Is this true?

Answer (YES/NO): YES